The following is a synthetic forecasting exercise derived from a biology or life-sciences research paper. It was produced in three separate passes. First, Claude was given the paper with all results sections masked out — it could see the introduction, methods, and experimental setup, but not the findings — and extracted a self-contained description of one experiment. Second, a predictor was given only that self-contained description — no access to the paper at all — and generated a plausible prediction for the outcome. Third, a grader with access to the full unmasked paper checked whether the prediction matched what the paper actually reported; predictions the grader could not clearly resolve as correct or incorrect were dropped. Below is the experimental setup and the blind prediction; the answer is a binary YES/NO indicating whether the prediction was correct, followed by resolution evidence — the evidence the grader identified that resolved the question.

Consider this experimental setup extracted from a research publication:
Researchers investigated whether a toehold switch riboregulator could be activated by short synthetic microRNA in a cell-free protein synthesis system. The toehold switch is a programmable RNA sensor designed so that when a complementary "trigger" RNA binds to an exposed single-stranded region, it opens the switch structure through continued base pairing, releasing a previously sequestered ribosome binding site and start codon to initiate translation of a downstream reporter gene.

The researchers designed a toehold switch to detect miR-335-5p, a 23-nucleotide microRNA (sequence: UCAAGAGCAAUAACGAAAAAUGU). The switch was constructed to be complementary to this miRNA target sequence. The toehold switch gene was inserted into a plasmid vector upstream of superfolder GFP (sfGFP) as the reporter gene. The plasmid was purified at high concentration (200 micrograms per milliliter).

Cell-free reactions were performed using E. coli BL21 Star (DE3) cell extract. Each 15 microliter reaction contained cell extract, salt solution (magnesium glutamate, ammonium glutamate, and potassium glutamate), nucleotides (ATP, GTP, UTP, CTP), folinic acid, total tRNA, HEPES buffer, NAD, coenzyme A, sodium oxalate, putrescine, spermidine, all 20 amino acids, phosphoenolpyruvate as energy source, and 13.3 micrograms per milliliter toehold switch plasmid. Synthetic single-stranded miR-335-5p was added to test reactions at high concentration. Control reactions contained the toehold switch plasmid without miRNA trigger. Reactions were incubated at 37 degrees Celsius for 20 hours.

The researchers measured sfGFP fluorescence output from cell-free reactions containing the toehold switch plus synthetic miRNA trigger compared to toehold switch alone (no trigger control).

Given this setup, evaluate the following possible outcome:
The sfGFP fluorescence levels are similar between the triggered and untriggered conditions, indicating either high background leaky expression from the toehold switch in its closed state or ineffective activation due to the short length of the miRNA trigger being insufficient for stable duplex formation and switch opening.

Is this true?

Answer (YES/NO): YES